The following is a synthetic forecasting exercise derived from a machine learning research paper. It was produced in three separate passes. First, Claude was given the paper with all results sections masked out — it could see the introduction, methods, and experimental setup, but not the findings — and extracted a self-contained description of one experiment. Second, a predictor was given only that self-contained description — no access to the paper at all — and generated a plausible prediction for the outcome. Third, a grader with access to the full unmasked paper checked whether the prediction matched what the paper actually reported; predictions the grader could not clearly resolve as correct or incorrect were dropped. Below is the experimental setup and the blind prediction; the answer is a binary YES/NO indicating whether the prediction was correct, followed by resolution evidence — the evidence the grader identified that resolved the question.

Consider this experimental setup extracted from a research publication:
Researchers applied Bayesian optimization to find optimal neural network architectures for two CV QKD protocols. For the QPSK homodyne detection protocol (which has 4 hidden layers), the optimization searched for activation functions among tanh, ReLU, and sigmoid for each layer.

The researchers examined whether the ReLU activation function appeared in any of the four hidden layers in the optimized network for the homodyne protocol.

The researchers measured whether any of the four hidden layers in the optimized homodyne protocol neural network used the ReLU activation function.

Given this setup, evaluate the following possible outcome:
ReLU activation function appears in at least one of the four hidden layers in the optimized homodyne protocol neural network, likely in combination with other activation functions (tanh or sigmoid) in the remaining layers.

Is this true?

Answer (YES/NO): NO